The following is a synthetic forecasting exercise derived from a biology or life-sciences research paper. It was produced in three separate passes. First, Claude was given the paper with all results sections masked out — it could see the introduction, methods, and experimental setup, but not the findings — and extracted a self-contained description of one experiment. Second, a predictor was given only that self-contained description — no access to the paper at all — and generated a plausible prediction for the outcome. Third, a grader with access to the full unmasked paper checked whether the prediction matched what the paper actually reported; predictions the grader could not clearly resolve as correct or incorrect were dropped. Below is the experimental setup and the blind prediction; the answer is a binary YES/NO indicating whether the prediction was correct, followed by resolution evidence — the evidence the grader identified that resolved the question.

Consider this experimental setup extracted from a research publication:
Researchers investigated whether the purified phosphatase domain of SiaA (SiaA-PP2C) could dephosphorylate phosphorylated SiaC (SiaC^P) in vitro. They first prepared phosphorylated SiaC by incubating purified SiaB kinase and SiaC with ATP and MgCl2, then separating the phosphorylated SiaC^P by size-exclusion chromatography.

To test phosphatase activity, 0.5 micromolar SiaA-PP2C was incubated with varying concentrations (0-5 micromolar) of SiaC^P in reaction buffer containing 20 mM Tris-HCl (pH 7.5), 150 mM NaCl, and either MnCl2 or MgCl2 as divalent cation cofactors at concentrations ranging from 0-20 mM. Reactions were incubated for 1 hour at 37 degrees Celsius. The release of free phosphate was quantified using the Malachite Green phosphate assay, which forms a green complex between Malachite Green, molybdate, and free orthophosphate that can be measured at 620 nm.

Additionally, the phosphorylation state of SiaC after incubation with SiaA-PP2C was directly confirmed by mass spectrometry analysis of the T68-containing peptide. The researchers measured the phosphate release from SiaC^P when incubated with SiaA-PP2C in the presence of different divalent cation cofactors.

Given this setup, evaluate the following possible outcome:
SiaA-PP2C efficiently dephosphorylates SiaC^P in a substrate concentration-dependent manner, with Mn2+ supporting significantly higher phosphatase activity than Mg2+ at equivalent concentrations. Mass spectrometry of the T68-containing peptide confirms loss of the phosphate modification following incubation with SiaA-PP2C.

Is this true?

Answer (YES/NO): NO